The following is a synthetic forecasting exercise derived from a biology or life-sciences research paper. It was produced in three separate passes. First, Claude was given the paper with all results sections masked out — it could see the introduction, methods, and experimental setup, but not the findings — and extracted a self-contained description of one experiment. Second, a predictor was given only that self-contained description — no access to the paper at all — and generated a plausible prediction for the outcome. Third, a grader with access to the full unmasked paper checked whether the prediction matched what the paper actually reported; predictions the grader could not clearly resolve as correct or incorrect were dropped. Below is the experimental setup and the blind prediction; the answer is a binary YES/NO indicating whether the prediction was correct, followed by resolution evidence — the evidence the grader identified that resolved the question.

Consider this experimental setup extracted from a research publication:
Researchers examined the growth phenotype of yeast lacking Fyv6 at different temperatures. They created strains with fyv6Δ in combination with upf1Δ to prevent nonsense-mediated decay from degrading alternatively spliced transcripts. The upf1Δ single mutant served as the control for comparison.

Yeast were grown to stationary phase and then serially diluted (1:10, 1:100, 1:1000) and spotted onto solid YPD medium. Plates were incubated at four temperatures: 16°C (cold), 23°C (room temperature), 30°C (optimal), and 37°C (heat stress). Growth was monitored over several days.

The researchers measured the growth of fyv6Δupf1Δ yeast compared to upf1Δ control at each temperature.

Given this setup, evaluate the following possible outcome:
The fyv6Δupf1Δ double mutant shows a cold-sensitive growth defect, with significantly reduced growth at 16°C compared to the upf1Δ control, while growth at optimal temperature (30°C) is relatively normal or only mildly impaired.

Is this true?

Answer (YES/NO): NO